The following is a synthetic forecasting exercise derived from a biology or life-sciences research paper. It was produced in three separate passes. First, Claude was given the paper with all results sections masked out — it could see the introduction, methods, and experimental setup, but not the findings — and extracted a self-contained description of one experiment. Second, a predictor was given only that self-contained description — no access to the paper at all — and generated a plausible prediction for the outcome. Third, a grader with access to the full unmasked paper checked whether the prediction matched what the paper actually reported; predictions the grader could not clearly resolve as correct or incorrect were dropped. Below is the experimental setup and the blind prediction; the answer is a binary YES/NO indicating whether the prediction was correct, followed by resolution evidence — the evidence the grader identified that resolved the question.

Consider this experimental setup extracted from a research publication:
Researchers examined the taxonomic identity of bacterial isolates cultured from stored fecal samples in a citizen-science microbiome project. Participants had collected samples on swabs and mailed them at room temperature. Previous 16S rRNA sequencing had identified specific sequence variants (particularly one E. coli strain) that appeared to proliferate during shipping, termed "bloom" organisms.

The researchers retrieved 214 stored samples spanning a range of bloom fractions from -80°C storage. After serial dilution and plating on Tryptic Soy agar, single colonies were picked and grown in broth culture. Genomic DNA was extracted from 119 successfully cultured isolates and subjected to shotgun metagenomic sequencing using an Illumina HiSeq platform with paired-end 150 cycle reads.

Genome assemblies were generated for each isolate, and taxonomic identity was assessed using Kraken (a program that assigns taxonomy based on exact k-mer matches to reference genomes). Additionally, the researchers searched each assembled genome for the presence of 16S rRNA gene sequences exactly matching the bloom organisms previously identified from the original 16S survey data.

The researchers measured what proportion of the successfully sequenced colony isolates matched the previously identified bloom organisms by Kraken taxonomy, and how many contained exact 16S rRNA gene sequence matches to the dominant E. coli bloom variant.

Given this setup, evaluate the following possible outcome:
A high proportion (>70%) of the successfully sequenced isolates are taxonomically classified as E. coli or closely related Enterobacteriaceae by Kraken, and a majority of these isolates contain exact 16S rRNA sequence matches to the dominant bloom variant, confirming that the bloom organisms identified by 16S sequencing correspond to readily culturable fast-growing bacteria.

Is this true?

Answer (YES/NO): YES